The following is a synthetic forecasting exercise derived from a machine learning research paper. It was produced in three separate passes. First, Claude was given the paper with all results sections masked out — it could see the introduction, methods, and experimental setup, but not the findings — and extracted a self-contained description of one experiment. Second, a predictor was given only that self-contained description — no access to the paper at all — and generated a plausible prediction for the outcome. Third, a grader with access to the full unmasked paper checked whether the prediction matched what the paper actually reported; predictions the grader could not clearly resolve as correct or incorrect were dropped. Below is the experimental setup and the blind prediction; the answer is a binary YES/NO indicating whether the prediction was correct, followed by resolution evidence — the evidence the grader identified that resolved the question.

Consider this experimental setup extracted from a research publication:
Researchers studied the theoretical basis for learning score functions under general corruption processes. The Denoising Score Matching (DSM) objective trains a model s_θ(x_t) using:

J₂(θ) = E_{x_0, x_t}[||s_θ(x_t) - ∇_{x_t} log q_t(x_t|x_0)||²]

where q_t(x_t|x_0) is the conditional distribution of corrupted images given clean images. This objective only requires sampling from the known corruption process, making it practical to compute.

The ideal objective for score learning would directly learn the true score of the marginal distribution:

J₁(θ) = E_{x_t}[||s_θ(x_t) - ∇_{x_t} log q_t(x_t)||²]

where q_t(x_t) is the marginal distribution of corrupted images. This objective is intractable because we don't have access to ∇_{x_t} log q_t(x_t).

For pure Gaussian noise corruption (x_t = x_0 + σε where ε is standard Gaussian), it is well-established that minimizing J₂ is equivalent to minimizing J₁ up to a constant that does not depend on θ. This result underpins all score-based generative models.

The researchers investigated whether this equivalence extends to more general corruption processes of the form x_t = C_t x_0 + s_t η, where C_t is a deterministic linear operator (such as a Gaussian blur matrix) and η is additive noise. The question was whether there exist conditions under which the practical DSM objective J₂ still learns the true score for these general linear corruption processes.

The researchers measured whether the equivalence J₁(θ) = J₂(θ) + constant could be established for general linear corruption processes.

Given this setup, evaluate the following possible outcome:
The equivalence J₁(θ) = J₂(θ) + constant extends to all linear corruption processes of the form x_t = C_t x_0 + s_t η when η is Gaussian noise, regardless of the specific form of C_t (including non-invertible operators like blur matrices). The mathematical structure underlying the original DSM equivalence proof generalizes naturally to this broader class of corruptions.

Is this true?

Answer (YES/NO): YES